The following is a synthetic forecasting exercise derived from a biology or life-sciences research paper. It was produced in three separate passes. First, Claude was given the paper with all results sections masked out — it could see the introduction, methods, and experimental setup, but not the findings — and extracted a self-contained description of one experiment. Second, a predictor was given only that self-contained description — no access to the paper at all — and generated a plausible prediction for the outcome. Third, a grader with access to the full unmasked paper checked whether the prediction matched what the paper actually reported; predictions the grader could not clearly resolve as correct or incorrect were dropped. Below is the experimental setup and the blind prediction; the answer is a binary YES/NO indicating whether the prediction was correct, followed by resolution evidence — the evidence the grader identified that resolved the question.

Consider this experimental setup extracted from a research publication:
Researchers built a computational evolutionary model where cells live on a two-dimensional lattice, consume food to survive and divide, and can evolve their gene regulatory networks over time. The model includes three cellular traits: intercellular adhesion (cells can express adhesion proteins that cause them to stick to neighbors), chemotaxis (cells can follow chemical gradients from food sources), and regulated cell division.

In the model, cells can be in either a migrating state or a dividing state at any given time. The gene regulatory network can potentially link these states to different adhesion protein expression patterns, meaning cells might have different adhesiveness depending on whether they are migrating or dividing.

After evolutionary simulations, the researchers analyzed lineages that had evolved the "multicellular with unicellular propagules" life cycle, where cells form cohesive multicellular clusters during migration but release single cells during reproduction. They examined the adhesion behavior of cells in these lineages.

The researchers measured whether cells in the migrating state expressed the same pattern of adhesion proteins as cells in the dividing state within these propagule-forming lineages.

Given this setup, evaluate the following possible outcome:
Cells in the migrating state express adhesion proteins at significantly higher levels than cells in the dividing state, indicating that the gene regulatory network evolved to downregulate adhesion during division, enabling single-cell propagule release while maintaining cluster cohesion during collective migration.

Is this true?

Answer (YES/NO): NO